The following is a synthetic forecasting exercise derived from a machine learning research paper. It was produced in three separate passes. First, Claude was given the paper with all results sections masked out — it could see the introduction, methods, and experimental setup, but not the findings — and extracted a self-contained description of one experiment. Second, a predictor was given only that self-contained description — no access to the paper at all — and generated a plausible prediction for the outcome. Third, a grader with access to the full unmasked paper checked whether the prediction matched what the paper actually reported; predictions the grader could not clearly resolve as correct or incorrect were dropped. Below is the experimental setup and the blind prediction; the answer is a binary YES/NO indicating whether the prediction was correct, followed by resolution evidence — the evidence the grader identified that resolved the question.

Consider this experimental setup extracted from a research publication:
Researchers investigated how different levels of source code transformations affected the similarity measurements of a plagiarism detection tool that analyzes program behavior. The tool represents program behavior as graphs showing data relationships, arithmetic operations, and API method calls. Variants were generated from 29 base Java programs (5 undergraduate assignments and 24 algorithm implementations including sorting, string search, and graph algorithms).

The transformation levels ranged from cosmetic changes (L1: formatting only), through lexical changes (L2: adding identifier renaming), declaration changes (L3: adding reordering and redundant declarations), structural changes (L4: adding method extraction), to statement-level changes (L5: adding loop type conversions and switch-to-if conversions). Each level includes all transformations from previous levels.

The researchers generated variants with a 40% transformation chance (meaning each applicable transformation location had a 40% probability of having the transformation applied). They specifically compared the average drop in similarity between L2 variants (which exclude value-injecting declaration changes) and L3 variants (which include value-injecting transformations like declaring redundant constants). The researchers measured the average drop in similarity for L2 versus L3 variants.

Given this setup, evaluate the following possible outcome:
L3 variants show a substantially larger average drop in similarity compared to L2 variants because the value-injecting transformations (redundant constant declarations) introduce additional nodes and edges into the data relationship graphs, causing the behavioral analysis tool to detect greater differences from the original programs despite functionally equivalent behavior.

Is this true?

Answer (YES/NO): YES